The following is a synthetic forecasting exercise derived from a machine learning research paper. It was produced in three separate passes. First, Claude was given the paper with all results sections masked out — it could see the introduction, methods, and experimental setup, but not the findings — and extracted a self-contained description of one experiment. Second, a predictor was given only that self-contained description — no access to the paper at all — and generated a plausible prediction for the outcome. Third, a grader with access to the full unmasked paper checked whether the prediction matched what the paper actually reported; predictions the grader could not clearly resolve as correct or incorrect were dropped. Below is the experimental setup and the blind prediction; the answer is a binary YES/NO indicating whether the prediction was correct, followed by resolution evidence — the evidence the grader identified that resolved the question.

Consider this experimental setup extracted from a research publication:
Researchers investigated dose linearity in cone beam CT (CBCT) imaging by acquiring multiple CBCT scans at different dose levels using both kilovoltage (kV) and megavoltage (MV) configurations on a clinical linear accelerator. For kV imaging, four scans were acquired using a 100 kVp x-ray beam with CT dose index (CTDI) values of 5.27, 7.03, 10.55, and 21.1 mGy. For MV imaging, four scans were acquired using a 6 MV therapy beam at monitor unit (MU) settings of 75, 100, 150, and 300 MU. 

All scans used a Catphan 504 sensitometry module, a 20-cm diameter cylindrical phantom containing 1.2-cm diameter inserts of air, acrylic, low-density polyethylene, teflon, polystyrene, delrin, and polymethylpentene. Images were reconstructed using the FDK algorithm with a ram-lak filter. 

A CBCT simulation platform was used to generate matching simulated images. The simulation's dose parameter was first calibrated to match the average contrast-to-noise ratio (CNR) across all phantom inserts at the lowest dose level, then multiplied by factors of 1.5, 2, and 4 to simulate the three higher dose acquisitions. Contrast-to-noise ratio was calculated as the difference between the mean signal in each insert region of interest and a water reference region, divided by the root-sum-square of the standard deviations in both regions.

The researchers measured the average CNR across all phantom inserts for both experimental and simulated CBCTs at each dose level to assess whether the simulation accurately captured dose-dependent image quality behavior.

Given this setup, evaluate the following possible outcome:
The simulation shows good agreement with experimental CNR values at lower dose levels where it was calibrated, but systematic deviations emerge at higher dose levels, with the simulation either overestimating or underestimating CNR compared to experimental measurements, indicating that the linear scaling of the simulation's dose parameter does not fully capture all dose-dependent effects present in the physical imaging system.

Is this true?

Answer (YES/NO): NO